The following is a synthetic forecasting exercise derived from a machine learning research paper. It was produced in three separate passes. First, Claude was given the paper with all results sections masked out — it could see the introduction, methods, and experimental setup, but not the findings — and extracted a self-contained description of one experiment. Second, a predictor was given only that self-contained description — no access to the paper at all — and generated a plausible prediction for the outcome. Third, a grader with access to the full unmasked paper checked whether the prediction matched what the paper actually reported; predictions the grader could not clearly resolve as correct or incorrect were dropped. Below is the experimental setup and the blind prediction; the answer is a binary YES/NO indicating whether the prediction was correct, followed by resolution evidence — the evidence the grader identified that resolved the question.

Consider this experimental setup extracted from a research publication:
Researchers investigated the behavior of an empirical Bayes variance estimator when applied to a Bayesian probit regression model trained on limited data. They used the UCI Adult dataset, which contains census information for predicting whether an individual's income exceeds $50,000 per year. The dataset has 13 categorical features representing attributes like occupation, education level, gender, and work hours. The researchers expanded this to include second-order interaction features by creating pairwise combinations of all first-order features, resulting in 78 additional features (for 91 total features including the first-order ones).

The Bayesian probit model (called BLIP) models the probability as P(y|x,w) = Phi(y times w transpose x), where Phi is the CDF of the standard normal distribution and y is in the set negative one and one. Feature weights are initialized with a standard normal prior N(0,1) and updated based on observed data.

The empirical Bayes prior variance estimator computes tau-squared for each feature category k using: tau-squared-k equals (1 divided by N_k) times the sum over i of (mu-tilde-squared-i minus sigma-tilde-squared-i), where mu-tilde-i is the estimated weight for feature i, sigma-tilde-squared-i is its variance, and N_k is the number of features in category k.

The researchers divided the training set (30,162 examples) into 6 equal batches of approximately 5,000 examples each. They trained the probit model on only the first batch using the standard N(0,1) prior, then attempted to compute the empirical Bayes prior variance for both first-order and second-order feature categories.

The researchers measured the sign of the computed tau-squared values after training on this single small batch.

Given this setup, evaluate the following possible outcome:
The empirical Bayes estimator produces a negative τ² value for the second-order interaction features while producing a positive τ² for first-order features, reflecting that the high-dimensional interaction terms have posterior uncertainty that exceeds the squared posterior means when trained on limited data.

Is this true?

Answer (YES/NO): NO